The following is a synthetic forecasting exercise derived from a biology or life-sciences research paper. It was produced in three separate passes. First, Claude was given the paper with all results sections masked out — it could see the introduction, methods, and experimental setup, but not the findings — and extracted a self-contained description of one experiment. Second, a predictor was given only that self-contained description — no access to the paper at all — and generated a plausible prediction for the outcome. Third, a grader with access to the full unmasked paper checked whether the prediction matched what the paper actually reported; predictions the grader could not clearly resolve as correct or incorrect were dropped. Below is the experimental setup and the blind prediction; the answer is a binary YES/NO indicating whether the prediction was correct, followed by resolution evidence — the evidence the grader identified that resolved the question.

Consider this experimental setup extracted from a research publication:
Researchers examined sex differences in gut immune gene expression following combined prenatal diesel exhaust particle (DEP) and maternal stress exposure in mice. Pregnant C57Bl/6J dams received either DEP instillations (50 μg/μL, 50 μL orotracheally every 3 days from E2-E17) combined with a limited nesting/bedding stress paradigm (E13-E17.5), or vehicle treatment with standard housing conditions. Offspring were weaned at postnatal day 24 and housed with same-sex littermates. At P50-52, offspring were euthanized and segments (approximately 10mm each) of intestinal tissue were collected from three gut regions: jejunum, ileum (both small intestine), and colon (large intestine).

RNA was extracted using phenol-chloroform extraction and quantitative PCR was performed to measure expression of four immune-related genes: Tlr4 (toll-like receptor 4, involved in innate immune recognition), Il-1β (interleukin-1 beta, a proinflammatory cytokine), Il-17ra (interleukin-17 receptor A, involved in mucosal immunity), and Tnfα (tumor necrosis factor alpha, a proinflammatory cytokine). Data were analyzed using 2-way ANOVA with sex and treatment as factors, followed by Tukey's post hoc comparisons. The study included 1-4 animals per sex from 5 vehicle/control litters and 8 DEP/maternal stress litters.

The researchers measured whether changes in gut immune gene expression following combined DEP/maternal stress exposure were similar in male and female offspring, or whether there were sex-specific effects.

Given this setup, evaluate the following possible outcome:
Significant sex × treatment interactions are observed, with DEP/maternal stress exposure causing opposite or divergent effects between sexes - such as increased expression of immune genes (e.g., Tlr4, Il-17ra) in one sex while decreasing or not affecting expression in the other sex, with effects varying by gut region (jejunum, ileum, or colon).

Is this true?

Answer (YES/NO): YES